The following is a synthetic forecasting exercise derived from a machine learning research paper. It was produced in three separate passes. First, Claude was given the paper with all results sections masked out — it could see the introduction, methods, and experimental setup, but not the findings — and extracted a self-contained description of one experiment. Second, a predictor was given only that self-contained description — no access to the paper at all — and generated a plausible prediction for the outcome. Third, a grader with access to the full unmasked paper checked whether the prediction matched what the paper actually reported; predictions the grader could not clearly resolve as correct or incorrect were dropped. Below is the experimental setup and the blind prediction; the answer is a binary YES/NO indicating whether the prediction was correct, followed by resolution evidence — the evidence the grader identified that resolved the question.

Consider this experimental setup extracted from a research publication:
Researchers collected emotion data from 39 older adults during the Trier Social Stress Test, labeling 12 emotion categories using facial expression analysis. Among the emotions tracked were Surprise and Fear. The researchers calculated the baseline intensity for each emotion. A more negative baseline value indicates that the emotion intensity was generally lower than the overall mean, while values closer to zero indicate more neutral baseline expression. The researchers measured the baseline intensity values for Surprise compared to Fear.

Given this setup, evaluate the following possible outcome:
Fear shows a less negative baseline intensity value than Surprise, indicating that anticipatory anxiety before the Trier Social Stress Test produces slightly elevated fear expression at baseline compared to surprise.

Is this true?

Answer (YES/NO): YES